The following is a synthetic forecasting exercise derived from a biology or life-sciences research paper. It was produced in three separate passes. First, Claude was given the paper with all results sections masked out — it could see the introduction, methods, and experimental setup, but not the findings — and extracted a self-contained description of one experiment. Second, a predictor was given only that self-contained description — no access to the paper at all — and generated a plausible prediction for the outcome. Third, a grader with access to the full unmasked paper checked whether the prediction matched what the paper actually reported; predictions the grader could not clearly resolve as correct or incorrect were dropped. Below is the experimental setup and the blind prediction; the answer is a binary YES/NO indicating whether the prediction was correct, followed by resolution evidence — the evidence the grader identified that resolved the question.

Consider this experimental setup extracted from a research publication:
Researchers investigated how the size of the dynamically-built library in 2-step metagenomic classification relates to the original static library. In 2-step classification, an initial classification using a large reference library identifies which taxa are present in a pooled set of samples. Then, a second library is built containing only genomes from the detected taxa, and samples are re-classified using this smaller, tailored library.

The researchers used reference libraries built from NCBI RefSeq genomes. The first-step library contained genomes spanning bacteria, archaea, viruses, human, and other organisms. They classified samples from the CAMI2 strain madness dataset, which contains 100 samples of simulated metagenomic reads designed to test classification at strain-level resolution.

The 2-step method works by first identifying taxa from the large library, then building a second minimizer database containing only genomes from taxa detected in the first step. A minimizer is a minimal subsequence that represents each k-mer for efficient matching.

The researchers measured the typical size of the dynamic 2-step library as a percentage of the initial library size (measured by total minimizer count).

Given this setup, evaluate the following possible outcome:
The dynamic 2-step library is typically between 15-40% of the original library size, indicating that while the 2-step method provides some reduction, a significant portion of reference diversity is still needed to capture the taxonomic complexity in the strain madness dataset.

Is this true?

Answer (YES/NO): NO